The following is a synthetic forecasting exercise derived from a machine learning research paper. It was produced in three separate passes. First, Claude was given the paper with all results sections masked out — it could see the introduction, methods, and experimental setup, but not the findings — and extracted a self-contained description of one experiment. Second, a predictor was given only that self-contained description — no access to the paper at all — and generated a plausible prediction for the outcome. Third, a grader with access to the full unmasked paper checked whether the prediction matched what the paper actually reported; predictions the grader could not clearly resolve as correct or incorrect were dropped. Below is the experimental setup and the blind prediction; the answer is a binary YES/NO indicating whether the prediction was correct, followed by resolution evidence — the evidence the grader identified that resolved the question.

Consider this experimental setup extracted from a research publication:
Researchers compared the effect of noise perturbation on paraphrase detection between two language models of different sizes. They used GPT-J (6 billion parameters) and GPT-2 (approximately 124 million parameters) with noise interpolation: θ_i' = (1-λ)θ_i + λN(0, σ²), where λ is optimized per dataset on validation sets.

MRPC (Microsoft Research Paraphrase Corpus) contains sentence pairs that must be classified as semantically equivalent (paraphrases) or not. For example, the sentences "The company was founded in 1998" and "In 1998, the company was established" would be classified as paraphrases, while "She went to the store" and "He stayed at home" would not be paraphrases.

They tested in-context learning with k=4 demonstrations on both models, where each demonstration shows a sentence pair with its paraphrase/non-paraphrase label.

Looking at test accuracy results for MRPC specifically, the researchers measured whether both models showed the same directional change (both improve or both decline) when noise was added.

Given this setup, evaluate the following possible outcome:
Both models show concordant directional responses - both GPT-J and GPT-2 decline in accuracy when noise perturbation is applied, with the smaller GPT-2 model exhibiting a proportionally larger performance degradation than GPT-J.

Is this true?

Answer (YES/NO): NO